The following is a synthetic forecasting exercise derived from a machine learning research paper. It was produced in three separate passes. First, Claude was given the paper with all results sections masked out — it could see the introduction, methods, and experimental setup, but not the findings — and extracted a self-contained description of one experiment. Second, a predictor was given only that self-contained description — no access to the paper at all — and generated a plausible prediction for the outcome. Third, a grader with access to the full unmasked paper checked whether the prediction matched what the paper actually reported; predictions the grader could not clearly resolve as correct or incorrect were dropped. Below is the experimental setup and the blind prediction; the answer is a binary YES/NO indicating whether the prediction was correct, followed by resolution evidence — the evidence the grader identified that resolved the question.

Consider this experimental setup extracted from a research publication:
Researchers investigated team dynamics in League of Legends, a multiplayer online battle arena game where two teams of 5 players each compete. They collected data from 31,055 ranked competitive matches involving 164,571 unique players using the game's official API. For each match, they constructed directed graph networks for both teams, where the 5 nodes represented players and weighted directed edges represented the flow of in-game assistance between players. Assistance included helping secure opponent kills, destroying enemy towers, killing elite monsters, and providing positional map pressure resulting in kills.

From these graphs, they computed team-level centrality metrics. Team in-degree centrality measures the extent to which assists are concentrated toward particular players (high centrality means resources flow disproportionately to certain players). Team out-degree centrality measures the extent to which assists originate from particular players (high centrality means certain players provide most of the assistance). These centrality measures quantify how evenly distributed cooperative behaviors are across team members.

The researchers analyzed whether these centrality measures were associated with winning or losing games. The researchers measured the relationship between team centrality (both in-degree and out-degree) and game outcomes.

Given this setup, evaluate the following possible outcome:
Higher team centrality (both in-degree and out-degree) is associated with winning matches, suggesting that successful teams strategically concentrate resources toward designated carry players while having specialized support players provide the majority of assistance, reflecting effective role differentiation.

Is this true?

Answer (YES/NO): NO